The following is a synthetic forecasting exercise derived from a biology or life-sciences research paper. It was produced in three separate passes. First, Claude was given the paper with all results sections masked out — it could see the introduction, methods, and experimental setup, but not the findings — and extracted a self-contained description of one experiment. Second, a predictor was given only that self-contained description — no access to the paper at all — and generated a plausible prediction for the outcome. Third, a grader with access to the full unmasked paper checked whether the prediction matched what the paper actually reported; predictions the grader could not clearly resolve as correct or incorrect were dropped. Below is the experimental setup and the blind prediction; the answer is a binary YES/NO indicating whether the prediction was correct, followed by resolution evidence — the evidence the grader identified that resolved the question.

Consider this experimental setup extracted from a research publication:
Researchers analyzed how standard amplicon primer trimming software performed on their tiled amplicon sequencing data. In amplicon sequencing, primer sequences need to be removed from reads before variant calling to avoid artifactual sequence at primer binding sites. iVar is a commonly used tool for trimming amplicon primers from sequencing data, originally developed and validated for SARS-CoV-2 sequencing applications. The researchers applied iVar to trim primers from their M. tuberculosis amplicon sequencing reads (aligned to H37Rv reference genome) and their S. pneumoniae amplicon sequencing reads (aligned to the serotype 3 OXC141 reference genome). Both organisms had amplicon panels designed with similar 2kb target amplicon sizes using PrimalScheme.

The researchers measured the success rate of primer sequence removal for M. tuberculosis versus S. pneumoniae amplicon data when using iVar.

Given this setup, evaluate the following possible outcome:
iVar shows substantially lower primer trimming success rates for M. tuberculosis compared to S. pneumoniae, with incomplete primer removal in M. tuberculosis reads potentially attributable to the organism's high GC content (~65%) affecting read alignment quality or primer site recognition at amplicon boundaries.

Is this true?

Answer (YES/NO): NO